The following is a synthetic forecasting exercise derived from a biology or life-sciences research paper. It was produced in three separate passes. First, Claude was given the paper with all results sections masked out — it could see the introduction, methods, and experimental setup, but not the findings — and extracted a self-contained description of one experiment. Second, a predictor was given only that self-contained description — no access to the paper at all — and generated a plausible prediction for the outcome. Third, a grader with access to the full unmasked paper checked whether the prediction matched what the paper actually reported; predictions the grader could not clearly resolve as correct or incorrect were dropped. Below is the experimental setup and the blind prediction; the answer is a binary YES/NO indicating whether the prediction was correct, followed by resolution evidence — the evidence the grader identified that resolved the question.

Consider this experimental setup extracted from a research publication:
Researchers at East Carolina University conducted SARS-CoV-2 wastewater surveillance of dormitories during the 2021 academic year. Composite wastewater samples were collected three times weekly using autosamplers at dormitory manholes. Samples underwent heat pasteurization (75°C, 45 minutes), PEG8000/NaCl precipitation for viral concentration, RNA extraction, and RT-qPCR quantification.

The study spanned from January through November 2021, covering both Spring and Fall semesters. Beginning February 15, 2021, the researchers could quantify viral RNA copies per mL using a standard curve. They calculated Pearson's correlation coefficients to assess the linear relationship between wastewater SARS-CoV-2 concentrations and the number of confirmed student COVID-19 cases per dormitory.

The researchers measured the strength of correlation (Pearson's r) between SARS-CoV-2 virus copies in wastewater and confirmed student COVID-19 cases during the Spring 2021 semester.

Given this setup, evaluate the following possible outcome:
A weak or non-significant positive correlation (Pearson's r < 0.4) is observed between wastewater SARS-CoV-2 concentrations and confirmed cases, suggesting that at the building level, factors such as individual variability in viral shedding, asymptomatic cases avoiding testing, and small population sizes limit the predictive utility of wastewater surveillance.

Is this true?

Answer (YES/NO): NO